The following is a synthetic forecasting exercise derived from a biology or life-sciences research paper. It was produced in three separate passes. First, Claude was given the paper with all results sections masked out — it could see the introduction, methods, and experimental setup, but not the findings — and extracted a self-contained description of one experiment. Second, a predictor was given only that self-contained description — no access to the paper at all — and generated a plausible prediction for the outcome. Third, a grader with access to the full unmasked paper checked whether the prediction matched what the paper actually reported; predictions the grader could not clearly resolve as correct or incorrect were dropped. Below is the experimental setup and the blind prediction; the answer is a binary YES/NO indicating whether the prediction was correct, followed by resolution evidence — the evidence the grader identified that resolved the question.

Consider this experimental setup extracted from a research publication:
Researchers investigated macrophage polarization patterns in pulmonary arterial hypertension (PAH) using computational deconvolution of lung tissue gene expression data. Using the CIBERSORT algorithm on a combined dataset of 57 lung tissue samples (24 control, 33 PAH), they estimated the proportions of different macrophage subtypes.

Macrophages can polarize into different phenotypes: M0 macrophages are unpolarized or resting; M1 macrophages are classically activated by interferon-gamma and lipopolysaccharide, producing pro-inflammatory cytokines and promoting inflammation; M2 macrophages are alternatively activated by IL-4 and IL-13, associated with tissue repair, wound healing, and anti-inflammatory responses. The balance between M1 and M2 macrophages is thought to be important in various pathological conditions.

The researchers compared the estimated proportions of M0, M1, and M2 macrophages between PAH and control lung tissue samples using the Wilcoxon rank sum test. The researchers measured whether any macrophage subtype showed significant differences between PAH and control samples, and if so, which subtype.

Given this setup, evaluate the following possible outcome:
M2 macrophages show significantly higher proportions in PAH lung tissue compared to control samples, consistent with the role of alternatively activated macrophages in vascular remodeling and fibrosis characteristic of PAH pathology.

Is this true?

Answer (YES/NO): NO